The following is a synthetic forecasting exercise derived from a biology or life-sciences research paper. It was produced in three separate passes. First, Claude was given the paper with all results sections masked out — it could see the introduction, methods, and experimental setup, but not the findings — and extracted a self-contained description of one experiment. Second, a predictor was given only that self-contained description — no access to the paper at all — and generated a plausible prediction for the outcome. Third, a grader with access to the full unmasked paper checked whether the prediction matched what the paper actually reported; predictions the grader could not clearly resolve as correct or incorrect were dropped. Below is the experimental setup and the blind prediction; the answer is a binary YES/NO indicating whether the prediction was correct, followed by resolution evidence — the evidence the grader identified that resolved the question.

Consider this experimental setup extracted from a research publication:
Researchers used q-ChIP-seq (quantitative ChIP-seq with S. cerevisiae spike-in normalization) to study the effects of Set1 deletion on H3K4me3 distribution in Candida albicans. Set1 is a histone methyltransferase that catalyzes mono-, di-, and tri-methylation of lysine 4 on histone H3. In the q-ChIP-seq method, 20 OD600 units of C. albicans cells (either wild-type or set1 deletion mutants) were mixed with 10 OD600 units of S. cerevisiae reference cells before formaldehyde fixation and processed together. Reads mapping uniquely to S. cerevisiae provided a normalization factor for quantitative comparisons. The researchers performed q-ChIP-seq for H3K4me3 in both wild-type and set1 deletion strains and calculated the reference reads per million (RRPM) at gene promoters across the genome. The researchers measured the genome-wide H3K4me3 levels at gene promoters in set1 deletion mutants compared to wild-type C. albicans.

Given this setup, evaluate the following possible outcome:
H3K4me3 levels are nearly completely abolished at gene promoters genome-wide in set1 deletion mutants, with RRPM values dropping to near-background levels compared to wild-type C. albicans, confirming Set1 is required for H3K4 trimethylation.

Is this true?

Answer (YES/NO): YES